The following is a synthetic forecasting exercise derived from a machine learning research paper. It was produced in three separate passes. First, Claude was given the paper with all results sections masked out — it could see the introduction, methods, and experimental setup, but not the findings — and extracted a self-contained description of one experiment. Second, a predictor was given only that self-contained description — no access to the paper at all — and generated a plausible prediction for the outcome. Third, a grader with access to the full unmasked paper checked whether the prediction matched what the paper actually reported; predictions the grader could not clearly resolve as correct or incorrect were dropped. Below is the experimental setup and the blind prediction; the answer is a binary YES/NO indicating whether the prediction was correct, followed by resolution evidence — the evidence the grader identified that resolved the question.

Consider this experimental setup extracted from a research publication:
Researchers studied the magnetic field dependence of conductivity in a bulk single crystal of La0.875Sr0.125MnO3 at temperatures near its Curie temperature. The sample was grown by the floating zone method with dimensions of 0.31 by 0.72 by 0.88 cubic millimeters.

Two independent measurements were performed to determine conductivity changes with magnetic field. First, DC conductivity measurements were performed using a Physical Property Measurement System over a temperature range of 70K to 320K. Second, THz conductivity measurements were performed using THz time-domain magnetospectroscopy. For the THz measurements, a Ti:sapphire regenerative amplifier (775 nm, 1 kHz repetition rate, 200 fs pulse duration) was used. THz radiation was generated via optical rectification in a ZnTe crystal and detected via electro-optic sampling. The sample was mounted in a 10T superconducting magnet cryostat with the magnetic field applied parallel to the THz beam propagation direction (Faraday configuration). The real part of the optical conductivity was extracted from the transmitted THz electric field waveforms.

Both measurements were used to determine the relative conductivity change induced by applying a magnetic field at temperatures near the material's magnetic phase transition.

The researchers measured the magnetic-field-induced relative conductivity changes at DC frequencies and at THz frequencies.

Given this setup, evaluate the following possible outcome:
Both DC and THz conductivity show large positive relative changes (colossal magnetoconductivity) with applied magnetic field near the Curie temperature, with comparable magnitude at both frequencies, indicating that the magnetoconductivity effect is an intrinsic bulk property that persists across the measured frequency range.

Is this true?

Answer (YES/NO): NO